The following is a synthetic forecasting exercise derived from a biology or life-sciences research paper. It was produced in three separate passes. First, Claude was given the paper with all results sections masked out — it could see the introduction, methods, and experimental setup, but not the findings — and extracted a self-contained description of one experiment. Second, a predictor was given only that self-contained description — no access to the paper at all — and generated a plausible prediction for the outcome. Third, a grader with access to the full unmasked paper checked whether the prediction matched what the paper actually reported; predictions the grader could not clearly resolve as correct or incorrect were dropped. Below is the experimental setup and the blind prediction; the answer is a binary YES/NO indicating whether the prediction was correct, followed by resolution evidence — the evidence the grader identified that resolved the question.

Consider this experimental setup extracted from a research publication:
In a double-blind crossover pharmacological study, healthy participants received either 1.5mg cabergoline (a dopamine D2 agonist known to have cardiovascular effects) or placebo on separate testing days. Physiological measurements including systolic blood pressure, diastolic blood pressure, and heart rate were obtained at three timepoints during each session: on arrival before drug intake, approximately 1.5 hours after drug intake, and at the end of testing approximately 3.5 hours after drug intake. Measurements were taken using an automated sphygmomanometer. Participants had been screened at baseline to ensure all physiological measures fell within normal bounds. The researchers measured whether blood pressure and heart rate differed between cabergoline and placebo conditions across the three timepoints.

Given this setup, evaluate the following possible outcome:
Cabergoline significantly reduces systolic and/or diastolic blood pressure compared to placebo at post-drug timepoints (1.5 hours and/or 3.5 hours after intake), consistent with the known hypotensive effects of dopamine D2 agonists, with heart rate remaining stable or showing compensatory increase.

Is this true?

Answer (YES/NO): YES